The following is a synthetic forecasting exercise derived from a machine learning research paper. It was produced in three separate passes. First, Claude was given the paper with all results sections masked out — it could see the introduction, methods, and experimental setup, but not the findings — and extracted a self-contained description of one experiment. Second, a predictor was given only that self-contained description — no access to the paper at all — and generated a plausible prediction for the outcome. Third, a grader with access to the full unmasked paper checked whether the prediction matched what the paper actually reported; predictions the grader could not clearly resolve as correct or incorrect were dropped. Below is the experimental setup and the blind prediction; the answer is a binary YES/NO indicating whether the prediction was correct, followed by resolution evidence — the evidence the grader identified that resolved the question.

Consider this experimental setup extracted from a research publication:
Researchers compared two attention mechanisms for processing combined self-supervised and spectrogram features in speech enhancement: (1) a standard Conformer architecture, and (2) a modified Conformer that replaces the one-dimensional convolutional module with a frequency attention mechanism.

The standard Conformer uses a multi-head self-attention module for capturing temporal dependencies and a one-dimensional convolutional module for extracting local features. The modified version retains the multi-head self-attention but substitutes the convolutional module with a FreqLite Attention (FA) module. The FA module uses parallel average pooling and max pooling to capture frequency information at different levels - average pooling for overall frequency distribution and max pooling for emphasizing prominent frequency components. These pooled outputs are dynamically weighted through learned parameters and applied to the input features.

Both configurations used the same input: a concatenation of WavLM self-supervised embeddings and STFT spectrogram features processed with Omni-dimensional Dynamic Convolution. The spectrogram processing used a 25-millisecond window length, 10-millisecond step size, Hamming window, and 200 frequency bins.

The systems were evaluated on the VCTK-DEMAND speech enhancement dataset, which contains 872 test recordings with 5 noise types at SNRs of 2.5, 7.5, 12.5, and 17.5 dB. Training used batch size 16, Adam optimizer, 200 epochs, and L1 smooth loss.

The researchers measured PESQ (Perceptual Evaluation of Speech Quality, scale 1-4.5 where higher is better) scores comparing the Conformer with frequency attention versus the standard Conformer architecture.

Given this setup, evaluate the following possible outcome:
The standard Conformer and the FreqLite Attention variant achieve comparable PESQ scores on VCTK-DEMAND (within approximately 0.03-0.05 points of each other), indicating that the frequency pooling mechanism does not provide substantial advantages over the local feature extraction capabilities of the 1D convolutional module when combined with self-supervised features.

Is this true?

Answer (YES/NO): NO